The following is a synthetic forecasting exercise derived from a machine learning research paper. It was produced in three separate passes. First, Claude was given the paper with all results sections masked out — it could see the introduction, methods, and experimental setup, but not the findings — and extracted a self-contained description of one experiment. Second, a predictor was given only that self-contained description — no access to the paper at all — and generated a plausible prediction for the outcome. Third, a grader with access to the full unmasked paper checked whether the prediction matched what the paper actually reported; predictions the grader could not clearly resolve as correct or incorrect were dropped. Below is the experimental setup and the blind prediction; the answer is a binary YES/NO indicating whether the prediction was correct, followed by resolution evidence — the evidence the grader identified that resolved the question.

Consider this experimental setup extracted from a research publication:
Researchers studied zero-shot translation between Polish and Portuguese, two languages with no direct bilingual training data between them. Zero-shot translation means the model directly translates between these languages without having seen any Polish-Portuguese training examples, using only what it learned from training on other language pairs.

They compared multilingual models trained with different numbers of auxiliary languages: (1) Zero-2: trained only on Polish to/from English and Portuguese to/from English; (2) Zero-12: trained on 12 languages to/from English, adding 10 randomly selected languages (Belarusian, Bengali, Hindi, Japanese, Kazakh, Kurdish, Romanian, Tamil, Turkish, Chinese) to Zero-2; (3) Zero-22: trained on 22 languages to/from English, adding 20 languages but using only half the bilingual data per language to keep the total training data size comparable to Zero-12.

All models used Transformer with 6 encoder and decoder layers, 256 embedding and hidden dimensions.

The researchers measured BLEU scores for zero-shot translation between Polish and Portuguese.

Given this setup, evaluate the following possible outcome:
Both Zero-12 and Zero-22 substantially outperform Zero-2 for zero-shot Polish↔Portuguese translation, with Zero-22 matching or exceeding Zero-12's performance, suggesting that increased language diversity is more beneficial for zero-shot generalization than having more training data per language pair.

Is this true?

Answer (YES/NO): YES